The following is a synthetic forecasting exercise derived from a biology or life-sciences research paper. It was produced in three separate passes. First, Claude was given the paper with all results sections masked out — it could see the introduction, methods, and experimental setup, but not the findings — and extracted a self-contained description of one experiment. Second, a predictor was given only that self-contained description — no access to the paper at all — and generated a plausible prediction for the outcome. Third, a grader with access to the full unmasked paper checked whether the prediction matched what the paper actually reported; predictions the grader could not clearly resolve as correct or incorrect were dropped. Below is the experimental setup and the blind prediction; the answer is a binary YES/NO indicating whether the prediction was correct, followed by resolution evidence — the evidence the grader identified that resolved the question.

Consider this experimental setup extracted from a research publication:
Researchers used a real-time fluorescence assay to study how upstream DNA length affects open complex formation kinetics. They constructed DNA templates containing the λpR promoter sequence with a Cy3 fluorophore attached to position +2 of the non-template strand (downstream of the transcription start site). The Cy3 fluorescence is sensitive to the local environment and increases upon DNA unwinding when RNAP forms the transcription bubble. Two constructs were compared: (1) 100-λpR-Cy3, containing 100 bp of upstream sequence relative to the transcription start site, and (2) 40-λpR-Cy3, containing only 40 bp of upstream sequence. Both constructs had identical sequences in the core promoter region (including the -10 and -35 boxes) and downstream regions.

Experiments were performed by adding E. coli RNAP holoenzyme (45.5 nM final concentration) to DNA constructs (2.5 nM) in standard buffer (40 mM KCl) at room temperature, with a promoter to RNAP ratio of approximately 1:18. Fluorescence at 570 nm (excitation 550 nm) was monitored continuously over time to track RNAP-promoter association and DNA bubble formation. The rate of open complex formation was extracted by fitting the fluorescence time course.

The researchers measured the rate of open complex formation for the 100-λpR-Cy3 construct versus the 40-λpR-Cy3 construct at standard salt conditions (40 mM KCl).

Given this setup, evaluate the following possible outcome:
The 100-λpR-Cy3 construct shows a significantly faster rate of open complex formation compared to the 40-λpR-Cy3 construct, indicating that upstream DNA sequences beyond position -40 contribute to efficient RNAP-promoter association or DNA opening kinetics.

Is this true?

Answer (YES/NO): YES